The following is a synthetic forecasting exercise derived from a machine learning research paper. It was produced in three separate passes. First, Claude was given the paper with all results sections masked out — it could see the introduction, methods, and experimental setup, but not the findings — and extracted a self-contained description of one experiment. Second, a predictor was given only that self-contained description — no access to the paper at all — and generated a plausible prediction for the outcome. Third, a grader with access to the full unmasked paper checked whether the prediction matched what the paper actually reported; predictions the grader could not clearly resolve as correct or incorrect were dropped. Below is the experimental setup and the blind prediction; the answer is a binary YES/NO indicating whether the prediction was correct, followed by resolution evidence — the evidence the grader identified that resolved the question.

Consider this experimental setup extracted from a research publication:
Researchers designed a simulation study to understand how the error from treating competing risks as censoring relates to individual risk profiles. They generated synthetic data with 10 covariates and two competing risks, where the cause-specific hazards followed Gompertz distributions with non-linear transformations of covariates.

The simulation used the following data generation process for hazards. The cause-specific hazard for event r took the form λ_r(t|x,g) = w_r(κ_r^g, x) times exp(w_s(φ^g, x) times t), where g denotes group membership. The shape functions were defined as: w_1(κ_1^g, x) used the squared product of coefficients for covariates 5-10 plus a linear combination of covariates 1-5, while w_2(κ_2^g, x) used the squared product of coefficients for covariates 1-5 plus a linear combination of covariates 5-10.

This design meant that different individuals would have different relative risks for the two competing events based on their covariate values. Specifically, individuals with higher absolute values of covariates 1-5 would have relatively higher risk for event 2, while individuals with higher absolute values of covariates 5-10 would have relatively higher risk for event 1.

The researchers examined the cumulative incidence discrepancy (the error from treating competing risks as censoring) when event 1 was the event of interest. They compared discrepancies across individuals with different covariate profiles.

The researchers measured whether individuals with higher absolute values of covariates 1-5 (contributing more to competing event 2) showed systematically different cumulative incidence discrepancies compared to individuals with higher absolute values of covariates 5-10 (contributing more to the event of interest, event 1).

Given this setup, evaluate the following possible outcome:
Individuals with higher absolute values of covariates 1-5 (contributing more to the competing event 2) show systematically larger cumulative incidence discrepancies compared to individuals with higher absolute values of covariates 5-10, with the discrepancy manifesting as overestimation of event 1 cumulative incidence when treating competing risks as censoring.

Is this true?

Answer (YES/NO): YES